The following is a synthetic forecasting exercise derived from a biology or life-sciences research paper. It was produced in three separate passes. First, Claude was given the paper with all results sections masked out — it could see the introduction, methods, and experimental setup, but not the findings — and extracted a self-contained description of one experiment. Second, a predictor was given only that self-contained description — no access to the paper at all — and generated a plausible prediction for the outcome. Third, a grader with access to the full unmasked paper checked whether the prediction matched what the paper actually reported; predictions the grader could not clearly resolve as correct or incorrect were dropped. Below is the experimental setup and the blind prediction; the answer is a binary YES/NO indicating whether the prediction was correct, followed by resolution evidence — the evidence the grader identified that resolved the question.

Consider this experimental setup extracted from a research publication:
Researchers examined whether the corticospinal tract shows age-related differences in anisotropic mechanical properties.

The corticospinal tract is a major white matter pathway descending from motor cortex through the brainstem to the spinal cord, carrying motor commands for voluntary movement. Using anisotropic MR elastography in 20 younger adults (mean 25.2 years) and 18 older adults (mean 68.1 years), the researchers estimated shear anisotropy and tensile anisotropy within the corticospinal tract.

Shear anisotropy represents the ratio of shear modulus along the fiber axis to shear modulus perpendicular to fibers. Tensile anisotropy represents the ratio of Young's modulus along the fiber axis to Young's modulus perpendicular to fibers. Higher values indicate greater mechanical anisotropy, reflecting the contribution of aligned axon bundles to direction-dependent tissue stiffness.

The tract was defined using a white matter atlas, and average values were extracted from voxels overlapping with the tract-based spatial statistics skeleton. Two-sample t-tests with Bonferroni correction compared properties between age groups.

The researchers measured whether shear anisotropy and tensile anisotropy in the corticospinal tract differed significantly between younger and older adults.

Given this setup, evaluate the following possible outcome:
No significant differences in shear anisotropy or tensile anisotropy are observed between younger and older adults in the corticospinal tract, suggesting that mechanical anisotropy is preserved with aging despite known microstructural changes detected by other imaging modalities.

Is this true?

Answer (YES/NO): NO